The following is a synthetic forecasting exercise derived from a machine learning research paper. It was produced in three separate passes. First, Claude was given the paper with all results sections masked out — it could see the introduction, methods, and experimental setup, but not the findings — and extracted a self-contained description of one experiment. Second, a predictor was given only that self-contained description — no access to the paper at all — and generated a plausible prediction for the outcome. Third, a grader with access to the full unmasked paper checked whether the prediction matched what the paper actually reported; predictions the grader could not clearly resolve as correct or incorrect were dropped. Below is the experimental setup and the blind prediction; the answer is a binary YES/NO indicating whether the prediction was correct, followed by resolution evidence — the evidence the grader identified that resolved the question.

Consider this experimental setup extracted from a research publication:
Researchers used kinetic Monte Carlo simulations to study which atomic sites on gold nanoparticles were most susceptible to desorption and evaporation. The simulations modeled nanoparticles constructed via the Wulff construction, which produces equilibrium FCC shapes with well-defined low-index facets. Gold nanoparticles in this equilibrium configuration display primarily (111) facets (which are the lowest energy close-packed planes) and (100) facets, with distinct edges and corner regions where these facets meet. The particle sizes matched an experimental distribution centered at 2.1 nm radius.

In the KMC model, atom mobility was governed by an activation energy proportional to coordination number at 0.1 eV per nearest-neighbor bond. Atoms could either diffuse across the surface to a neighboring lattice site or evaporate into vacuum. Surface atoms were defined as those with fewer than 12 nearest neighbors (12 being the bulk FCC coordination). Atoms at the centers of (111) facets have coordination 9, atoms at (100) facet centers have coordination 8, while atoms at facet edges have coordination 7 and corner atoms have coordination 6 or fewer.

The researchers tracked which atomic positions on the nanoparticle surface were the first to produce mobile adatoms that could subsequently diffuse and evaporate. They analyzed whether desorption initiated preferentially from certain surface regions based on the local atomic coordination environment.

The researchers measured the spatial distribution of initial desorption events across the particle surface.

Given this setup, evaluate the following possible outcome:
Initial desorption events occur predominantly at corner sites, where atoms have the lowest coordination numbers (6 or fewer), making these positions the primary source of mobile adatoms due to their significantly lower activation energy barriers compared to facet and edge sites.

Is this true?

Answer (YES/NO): NO